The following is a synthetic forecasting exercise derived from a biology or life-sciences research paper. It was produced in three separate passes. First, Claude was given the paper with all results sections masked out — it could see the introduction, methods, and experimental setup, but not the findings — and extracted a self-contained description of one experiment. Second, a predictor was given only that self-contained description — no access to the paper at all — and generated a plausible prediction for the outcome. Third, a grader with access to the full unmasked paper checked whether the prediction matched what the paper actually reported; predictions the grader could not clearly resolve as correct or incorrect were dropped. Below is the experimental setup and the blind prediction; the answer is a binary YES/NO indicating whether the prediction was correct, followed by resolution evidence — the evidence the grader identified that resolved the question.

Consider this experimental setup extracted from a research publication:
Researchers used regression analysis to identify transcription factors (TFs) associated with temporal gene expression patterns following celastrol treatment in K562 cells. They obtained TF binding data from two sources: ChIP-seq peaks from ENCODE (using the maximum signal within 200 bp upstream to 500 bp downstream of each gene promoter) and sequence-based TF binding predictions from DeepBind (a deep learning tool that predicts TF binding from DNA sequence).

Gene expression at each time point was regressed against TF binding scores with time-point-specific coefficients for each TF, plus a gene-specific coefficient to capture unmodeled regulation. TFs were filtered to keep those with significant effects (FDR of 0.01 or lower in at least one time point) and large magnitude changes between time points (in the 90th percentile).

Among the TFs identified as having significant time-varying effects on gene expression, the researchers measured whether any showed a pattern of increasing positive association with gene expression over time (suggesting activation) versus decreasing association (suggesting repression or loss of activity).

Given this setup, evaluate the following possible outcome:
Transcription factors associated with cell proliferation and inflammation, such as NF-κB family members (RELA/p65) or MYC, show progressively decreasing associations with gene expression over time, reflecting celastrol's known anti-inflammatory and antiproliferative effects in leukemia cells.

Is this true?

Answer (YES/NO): NO